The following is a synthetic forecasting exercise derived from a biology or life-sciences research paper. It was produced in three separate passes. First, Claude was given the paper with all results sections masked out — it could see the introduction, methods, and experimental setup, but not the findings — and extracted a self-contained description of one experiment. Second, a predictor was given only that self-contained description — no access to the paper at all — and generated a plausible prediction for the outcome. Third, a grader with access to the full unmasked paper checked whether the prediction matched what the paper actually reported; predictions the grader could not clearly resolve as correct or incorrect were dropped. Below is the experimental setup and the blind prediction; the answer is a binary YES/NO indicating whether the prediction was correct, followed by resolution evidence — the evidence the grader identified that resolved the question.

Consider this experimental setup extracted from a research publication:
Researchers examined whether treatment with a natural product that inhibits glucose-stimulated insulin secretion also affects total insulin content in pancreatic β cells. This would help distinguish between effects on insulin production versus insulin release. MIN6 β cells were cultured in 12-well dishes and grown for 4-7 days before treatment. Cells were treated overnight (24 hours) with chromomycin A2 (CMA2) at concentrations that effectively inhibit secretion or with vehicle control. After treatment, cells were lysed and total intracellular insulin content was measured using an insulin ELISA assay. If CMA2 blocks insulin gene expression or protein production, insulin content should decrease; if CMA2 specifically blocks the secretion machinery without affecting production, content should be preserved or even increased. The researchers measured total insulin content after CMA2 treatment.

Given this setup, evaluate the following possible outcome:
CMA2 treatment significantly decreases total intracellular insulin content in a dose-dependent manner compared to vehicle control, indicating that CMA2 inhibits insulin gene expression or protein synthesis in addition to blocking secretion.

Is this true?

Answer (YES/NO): NO